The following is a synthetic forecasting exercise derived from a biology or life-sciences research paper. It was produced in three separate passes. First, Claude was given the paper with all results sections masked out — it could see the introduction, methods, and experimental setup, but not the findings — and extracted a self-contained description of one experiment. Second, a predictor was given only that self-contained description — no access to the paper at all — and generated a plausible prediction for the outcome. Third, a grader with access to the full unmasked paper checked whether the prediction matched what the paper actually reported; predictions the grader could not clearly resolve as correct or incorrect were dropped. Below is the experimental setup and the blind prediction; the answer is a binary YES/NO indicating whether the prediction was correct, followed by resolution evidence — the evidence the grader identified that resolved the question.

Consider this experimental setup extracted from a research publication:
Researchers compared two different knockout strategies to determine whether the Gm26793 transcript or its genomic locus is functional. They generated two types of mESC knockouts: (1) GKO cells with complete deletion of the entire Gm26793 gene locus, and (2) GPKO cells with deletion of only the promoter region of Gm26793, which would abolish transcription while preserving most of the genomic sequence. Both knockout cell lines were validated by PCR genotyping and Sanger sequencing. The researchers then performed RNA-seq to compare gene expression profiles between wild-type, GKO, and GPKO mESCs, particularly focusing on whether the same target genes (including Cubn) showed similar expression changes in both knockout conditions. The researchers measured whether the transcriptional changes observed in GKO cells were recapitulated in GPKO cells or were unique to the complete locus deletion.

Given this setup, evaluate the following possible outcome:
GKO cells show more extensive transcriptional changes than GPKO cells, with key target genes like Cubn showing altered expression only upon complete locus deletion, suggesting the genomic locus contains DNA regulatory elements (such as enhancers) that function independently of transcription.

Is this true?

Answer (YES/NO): YES